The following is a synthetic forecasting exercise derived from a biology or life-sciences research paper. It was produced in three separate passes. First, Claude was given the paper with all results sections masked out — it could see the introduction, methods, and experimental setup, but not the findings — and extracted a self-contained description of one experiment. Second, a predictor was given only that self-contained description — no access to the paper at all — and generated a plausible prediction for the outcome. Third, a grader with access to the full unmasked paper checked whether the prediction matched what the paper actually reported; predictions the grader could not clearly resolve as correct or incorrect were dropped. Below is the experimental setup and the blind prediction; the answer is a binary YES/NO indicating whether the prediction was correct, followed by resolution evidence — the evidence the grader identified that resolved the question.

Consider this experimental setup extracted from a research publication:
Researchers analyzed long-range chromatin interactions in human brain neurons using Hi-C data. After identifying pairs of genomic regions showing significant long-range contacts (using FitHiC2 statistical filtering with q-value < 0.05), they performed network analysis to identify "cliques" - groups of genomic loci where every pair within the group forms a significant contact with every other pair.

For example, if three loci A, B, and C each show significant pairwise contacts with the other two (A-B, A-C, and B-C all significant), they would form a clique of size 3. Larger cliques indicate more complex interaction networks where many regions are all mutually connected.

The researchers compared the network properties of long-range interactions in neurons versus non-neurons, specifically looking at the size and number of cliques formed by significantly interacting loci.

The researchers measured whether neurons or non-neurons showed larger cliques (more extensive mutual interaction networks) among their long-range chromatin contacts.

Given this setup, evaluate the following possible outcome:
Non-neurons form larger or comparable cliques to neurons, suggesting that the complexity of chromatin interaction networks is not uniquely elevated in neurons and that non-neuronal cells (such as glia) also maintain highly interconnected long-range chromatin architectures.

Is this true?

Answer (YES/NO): NO